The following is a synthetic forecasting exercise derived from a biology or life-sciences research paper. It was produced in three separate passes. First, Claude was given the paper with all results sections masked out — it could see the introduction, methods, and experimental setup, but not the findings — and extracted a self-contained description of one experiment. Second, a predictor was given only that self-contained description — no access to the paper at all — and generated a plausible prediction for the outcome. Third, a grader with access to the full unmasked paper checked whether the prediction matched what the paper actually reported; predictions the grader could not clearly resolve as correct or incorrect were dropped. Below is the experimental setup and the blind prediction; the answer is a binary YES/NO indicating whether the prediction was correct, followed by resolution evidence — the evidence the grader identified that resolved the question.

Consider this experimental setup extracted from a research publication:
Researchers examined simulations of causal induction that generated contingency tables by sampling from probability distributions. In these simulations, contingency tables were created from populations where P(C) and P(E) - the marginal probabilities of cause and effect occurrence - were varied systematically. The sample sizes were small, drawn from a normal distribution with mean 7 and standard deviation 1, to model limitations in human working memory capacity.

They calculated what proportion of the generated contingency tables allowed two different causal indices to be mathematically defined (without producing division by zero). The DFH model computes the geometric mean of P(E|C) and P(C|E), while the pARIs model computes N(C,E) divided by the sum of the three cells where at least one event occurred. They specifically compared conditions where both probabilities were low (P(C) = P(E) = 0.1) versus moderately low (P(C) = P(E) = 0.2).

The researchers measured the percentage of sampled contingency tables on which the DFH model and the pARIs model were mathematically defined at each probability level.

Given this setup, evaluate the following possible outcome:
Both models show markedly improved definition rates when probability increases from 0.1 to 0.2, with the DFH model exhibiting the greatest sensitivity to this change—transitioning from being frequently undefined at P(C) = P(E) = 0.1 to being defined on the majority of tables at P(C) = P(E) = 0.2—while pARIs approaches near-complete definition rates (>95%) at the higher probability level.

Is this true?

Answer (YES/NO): NO